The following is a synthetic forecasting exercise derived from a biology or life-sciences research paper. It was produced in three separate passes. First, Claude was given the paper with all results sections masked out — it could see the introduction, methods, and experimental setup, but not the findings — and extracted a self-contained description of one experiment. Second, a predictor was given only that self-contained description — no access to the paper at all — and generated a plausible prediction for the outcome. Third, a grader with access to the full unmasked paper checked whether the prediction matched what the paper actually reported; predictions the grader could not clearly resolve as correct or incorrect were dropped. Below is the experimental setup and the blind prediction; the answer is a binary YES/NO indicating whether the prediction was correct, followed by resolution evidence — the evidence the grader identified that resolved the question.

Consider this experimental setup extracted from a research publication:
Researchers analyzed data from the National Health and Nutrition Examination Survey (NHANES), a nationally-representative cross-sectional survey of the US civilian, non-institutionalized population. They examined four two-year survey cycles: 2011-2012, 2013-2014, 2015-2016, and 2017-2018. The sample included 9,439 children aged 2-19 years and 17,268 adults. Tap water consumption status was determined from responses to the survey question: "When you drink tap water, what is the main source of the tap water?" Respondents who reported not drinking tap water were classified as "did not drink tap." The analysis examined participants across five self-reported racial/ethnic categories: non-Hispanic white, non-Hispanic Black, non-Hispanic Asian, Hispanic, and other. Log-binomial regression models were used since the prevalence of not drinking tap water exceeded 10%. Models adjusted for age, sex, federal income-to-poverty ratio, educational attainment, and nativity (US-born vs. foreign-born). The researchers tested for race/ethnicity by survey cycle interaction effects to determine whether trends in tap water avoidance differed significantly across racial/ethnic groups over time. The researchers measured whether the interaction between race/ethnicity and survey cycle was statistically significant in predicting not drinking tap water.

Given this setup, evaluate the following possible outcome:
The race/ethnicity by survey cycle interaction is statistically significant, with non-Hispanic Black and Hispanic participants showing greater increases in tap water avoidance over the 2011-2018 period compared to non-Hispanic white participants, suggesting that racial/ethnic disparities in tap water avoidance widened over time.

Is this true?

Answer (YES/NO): NO